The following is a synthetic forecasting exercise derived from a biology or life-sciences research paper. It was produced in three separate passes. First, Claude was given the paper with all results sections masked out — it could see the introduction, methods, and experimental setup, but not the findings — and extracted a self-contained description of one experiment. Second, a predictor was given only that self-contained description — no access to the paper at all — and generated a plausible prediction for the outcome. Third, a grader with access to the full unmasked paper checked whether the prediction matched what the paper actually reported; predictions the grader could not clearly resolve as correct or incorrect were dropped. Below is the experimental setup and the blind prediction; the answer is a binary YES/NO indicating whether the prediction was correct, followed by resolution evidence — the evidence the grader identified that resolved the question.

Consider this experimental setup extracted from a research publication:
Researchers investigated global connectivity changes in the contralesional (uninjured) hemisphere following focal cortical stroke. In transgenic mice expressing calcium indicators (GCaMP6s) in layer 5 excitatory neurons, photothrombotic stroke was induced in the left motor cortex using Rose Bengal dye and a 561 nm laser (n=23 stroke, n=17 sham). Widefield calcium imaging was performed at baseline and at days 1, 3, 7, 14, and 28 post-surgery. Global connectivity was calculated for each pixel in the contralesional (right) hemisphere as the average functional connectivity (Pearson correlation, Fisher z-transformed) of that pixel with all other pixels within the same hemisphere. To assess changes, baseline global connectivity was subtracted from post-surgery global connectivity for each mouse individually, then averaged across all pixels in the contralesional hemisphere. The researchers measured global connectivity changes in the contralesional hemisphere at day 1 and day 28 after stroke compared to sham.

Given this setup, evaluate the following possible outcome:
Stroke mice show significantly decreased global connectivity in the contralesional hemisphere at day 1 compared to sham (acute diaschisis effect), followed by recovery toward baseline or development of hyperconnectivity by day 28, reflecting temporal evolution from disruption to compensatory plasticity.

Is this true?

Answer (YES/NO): NO